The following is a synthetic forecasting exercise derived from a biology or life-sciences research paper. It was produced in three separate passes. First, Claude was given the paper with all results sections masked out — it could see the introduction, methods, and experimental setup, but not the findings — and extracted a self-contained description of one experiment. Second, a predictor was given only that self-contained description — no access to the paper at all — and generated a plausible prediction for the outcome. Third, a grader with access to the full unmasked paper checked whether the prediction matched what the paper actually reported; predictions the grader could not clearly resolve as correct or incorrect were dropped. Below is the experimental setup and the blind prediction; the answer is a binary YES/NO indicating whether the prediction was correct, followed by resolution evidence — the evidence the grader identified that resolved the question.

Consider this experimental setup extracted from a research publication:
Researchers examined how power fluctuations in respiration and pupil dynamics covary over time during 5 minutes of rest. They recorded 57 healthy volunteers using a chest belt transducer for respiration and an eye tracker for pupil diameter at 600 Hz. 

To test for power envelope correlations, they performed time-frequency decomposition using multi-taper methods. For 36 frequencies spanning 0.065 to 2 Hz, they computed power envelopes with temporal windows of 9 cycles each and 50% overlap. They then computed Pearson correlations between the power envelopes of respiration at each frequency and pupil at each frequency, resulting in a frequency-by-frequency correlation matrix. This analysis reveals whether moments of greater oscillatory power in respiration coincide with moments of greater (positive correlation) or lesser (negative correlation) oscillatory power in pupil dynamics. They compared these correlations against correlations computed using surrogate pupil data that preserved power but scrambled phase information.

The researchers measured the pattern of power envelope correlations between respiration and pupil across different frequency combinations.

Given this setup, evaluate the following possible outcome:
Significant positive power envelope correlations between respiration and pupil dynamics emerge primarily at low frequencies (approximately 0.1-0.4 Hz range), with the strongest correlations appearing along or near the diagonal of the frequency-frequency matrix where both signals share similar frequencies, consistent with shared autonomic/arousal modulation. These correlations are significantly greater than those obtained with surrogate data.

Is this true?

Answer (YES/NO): NO